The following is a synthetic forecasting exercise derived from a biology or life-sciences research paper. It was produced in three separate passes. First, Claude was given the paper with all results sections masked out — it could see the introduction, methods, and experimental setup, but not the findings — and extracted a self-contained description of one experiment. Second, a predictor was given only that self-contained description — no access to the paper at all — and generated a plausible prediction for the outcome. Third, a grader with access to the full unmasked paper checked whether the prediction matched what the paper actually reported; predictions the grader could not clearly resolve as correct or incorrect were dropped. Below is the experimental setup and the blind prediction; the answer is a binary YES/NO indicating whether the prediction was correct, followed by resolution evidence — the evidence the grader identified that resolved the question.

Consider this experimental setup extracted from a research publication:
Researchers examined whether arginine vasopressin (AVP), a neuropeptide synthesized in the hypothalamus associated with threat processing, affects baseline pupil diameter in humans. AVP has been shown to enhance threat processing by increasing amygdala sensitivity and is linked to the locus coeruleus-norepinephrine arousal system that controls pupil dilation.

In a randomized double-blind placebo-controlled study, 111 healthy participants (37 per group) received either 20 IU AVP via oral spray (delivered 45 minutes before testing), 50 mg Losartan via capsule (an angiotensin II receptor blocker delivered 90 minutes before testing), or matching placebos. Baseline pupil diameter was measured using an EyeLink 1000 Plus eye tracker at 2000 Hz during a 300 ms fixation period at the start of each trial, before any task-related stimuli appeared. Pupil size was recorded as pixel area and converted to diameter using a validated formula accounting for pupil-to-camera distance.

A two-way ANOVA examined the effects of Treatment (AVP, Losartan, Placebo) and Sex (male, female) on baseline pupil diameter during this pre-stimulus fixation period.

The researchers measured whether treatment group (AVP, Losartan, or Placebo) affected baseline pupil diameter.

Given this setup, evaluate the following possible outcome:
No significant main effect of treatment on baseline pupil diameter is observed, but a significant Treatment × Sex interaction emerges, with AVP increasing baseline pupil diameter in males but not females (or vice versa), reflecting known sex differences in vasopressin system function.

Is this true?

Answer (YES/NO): NO